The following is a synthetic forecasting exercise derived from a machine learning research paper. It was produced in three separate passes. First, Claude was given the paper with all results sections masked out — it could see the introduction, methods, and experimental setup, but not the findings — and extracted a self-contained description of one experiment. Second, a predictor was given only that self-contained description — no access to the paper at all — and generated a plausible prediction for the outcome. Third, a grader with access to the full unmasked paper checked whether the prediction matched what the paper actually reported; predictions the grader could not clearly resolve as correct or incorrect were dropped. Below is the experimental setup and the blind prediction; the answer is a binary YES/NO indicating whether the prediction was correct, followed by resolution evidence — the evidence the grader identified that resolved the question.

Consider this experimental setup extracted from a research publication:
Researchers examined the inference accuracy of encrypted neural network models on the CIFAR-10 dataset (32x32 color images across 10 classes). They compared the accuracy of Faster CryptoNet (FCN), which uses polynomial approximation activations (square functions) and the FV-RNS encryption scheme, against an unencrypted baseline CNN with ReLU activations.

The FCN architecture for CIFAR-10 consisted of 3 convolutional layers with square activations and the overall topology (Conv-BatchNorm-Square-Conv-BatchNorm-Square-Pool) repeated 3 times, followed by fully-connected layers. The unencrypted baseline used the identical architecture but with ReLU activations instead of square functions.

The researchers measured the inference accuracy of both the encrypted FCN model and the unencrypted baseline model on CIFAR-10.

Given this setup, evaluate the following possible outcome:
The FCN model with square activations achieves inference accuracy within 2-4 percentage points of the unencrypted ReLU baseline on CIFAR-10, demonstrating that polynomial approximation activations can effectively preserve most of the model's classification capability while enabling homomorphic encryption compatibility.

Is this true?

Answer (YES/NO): NO